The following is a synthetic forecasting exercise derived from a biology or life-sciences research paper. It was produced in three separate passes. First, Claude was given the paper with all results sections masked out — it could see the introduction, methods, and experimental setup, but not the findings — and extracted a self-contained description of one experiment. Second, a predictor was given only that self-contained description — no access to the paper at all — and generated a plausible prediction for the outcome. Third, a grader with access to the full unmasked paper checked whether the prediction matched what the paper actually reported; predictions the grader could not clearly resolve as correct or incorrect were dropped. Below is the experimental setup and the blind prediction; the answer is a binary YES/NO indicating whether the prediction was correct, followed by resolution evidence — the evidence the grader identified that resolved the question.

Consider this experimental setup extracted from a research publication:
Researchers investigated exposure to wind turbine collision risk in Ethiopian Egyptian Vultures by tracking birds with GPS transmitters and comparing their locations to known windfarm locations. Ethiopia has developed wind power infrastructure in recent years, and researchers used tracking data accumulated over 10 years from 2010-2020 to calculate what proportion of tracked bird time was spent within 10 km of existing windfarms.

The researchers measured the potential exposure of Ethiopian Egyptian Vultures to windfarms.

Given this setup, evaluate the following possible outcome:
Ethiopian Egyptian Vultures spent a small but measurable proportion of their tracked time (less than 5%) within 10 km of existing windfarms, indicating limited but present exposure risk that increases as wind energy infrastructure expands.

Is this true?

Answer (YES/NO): NO